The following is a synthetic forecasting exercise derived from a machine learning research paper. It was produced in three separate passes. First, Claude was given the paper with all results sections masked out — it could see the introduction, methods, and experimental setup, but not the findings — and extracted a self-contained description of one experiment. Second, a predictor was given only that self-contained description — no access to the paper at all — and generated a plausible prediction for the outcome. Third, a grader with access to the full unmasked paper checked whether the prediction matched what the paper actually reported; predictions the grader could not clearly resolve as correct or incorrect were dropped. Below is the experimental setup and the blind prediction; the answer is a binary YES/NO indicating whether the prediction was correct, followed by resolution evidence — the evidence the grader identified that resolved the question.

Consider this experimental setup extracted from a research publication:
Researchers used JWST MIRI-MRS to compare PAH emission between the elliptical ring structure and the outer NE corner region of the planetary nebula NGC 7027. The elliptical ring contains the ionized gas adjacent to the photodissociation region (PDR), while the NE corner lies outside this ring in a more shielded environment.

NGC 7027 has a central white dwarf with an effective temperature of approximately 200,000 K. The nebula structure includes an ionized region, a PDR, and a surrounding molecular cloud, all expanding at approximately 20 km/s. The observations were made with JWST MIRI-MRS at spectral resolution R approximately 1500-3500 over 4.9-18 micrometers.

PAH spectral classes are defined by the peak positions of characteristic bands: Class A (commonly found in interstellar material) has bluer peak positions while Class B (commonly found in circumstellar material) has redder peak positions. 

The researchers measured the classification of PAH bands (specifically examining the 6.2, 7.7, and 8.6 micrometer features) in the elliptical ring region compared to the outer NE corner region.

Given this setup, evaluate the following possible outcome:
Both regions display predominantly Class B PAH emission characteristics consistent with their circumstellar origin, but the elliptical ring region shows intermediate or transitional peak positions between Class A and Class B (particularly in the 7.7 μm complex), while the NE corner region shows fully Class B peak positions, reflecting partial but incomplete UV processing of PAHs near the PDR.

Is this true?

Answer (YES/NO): NO